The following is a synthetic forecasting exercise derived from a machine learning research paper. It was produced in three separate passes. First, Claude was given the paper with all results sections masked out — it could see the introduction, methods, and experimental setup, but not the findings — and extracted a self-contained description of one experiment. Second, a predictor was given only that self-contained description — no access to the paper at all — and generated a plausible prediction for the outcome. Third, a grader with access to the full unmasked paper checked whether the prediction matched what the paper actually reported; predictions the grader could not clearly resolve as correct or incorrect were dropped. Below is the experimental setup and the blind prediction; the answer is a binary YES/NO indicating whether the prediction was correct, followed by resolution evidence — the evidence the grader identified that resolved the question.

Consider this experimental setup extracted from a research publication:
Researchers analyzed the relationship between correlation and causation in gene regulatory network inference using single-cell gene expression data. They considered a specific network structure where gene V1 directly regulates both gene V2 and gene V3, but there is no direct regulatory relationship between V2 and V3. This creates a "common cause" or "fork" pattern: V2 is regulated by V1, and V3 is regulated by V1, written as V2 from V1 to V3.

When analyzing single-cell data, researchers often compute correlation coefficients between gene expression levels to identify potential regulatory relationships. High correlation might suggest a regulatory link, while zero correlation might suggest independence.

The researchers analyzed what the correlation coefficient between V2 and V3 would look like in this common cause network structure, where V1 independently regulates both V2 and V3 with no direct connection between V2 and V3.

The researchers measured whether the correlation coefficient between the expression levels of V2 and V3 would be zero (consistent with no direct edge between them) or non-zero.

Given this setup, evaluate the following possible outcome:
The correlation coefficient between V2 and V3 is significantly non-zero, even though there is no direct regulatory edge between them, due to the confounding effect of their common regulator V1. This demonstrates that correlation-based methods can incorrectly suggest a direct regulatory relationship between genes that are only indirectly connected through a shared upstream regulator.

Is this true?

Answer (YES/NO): YES